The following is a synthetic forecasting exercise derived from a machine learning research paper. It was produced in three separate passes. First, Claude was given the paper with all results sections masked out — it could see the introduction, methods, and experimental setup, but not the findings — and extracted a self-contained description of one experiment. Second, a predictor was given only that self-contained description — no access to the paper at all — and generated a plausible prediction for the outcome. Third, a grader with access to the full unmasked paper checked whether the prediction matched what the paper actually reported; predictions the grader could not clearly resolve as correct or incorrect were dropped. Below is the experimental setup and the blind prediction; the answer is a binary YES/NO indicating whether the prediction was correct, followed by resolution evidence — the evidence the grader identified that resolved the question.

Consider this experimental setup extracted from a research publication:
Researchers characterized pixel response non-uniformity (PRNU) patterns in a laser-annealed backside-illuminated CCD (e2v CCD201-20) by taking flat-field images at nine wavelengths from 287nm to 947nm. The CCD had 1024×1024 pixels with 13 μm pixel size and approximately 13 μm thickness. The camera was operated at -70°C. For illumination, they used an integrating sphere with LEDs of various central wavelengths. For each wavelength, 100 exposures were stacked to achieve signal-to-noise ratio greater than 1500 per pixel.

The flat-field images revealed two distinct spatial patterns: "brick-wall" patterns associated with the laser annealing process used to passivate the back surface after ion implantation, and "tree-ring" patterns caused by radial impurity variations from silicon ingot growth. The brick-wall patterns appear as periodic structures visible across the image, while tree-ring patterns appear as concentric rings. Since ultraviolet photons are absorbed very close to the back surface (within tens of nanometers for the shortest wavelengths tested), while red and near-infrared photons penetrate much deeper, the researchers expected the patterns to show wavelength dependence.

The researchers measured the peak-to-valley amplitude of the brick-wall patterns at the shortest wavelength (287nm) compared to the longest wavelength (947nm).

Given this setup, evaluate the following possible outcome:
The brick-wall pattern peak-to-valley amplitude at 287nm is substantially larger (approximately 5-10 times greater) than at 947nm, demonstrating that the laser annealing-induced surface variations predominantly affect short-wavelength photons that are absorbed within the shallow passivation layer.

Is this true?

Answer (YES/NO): NO